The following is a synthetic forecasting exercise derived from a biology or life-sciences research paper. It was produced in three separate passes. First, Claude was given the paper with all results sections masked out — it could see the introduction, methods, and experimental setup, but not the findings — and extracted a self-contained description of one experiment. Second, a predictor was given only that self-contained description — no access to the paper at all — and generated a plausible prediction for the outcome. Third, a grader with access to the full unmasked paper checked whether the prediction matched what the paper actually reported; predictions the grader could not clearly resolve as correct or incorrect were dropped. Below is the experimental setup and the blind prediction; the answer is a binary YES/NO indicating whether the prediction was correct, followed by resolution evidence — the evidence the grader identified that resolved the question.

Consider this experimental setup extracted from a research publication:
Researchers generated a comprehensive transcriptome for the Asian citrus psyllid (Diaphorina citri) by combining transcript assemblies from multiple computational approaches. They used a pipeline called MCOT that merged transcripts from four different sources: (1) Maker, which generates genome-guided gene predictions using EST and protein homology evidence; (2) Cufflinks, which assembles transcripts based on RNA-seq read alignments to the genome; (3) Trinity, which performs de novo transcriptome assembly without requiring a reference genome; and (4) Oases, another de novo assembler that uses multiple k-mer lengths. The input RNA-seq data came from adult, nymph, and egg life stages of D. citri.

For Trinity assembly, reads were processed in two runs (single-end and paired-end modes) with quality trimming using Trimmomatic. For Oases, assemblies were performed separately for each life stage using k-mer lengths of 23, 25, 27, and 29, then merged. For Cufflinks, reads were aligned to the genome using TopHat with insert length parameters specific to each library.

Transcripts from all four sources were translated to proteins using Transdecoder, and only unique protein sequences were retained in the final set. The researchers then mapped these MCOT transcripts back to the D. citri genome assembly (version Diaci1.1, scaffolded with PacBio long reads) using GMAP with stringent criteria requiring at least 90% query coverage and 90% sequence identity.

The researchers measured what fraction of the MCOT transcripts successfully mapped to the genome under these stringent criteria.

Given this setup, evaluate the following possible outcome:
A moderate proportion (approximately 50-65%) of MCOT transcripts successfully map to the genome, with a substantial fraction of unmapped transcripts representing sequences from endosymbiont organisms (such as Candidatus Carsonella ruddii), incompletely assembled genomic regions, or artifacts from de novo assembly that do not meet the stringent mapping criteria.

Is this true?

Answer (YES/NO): YES